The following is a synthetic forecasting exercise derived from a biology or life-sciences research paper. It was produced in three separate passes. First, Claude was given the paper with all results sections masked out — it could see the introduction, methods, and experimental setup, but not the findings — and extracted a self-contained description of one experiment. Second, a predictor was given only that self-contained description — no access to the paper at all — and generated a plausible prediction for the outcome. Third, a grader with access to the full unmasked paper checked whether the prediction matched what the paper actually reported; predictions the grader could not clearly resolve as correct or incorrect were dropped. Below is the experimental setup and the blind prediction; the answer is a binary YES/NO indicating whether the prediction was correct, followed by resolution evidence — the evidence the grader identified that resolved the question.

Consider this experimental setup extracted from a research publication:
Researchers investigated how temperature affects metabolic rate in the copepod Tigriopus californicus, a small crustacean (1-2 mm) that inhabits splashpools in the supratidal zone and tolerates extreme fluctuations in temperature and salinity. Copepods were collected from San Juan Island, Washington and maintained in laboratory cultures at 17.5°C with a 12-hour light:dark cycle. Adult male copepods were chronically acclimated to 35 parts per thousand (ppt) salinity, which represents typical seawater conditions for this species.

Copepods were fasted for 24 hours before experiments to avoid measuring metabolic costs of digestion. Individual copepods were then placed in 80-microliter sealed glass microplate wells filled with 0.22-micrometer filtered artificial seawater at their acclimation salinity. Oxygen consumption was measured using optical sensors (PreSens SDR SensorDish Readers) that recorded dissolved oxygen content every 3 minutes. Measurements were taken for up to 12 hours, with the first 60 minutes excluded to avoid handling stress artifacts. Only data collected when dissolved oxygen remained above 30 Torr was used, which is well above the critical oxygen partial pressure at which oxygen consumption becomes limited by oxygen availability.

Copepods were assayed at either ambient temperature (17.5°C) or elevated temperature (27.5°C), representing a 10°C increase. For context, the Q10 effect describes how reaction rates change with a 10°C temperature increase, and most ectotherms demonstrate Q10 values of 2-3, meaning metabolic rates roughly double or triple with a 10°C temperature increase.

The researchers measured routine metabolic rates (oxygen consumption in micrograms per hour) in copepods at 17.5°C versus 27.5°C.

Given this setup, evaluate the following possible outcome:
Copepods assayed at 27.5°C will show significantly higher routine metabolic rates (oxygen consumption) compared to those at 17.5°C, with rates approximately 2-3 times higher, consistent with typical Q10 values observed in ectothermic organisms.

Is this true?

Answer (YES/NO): NO